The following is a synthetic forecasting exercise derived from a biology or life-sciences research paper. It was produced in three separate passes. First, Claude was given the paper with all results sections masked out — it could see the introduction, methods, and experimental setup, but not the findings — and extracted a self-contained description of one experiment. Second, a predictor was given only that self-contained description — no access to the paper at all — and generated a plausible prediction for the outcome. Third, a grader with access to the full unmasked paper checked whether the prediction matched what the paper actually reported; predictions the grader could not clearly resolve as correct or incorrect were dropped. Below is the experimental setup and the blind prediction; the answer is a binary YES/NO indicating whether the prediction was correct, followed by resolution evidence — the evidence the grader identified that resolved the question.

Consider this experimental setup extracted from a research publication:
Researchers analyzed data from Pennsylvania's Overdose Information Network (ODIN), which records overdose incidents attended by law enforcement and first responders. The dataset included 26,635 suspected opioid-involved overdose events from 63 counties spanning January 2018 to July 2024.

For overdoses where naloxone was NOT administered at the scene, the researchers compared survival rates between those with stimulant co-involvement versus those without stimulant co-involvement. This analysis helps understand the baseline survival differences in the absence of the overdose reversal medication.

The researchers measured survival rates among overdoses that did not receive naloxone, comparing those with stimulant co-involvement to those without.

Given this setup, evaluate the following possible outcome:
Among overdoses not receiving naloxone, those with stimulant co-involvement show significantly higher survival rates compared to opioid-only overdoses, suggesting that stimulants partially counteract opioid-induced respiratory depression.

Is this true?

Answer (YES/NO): NO